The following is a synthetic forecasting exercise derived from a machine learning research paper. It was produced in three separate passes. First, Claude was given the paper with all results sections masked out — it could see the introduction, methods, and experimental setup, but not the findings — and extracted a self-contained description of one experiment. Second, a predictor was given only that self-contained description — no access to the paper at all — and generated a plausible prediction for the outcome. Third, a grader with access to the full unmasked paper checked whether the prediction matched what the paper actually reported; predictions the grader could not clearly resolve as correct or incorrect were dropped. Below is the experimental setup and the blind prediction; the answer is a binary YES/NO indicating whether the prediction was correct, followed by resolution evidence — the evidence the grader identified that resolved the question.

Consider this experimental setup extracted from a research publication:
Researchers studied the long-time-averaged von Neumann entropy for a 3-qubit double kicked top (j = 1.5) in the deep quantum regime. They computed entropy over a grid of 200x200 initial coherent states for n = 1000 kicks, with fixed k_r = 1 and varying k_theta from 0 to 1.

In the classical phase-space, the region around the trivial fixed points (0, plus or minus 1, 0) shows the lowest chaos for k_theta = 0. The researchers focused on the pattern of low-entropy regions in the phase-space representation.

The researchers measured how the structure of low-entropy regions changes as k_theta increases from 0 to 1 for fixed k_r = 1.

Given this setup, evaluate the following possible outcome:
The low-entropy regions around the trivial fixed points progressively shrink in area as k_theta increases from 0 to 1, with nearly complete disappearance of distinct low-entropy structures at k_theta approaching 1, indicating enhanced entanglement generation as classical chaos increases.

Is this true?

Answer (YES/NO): NO